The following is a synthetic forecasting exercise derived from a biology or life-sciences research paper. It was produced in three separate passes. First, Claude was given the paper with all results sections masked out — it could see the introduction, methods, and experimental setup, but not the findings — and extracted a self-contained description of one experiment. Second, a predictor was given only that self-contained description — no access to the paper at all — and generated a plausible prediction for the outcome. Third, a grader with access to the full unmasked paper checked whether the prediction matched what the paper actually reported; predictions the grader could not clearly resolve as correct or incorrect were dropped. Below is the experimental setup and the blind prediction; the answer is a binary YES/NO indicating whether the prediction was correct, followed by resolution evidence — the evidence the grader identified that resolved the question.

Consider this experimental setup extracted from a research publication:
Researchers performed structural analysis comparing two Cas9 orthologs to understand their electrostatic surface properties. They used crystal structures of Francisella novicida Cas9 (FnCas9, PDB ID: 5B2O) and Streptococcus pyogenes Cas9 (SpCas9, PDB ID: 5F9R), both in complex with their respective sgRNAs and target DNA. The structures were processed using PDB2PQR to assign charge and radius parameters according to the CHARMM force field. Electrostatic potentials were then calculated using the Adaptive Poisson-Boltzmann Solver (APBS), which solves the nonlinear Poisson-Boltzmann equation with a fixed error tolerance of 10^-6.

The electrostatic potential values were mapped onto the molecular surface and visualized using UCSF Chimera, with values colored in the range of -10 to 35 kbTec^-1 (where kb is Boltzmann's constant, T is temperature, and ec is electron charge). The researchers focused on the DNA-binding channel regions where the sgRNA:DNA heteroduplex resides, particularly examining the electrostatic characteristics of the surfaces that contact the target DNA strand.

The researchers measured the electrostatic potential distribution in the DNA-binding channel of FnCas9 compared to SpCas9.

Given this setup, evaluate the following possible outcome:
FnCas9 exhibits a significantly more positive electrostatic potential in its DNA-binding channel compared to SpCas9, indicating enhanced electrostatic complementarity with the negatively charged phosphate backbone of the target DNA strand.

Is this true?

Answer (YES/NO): YES